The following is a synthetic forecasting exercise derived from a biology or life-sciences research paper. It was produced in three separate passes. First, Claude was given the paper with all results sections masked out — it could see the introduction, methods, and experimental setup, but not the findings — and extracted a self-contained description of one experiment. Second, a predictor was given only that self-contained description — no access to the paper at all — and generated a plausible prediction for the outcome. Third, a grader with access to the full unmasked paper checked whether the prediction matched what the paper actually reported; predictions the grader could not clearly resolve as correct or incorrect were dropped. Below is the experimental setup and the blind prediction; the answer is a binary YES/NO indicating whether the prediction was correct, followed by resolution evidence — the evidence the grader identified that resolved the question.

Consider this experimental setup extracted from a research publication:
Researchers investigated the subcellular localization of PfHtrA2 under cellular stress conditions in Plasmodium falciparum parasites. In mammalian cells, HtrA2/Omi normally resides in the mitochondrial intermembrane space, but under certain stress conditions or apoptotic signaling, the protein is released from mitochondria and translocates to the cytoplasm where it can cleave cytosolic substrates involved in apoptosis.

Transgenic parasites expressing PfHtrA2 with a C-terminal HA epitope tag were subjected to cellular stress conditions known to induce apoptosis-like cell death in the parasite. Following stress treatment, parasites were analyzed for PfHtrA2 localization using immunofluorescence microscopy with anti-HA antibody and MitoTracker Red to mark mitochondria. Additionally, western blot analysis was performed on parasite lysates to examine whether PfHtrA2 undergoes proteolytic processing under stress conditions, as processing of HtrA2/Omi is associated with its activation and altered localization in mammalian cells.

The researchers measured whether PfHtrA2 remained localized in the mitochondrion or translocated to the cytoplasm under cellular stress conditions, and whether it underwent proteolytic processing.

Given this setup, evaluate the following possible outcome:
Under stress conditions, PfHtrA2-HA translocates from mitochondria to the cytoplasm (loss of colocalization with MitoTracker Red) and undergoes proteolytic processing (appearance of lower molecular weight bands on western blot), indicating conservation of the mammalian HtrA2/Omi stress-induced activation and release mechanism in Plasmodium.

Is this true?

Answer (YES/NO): NO